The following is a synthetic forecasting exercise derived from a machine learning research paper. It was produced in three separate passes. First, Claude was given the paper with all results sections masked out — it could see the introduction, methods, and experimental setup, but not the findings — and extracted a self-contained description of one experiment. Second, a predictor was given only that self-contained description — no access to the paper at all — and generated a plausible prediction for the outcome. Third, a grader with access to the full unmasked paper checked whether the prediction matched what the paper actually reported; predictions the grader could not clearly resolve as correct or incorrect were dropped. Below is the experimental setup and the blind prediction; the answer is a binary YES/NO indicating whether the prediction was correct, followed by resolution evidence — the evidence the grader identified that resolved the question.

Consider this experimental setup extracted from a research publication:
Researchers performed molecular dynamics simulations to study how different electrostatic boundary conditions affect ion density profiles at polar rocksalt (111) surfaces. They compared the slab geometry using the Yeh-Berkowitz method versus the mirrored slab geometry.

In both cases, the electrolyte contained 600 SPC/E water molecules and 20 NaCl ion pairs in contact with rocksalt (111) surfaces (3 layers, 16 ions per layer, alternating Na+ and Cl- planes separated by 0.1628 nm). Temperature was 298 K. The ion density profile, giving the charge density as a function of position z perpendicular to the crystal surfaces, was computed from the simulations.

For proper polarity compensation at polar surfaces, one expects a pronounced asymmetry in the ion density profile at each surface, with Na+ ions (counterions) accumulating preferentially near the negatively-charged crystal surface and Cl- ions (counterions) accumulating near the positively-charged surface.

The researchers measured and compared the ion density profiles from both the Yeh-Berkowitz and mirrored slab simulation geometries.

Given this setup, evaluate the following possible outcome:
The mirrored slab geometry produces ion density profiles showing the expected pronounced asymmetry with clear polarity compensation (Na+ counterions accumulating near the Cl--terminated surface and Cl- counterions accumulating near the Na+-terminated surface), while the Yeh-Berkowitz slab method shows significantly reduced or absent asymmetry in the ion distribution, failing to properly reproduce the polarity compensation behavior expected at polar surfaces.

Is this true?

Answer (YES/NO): NO